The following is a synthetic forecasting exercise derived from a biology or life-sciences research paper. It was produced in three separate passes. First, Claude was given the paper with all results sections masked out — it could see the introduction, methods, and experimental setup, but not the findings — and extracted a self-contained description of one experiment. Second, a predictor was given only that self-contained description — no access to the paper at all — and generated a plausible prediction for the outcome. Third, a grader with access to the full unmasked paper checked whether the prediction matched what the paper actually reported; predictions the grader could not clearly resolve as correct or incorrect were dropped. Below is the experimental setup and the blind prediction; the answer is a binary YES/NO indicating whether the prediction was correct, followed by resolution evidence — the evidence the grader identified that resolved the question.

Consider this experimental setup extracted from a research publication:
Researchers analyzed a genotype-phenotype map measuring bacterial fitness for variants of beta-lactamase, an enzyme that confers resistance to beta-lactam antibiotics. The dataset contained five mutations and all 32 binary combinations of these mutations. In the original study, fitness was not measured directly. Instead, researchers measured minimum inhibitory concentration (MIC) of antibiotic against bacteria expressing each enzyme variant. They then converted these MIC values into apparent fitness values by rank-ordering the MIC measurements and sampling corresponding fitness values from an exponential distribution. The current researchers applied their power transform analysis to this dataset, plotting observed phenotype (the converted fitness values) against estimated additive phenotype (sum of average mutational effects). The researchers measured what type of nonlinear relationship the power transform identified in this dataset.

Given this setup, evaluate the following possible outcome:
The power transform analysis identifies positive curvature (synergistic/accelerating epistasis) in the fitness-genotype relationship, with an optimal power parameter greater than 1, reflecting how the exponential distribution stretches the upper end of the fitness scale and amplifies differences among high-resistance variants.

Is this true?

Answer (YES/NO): YES